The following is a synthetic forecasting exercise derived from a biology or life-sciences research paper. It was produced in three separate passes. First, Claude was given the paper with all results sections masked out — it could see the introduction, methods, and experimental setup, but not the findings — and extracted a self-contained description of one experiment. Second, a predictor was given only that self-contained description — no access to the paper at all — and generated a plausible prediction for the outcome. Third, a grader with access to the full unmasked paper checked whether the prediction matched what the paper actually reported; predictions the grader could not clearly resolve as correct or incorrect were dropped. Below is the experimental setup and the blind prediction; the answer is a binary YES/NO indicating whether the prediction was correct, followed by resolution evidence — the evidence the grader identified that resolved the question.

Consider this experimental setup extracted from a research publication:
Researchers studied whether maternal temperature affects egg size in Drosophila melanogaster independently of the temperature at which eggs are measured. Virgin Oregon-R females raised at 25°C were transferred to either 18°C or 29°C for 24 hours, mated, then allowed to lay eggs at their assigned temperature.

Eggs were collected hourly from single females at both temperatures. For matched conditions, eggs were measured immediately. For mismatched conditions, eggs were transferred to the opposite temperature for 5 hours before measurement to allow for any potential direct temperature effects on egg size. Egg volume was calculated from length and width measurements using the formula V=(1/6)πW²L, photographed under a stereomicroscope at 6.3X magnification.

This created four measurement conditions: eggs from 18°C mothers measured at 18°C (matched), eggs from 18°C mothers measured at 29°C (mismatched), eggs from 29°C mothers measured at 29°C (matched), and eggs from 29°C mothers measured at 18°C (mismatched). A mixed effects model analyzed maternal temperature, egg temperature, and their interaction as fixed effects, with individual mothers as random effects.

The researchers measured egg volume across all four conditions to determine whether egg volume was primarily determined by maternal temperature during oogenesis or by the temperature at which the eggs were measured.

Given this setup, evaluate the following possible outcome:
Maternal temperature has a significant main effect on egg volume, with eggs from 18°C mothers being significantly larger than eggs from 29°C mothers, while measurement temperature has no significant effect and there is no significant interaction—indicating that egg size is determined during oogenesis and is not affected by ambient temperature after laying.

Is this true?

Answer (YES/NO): YES